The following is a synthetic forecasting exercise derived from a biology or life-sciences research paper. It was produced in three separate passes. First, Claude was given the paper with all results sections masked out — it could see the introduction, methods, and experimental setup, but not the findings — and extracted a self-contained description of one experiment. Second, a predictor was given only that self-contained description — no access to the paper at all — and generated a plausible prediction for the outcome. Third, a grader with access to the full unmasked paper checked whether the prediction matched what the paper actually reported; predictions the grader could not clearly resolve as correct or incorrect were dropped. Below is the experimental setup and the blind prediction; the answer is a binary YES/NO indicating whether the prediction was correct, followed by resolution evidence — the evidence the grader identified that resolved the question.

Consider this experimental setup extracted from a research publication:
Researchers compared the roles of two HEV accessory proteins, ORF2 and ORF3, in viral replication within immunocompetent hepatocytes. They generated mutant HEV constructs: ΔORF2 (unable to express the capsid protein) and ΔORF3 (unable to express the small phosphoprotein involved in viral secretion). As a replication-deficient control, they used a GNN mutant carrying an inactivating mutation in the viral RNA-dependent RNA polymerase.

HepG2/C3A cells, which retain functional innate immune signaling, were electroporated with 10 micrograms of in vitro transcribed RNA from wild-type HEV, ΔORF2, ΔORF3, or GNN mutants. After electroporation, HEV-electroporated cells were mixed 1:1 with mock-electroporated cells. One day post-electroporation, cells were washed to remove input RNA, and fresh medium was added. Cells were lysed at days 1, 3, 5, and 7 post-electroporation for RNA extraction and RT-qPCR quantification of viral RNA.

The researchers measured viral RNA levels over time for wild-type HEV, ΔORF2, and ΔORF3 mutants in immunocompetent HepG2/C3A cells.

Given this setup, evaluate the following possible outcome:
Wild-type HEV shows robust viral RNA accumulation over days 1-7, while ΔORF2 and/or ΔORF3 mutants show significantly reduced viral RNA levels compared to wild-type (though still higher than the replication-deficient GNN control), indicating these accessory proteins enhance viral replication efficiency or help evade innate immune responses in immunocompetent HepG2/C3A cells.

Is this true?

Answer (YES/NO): NO